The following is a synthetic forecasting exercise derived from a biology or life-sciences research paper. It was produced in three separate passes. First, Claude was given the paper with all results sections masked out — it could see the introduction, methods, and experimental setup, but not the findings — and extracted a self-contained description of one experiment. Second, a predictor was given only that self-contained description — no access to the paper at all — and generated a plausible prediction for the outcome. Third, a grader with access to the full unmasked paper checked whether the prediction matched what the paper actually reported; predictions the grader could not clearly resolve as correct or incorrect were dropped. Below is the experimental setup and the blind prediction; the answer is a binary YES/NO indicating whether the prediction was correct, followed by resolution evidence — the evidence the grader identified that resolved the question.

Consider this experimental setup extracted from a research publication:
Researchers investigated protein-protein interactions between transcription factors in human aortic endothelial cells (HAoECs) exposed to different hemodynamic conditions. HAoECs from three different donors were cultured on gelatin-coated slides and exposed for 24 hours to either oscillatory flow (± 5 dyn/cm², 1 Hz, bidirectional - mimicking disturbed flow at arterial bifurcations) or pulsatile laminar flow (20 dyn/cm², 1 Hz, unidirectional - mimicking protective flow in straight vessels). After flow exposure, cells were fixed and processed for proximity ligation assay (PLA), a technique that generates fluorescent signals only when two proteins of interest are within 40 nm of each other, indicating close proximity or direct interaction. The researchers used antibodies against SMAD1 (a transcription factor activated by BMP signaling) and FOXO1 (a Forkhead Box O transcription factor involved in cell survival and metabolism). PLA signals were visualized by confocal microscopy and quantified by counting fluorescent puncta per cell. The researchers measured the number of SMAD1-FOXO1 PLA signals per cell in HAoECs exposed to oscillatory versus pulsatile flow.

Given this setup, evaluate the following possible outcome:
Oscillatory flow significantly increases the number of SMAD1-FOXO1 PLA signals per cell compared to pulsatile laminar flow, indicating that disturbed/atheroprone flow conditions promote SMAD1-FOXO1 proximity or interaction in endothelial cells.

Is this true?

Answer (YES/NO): YES